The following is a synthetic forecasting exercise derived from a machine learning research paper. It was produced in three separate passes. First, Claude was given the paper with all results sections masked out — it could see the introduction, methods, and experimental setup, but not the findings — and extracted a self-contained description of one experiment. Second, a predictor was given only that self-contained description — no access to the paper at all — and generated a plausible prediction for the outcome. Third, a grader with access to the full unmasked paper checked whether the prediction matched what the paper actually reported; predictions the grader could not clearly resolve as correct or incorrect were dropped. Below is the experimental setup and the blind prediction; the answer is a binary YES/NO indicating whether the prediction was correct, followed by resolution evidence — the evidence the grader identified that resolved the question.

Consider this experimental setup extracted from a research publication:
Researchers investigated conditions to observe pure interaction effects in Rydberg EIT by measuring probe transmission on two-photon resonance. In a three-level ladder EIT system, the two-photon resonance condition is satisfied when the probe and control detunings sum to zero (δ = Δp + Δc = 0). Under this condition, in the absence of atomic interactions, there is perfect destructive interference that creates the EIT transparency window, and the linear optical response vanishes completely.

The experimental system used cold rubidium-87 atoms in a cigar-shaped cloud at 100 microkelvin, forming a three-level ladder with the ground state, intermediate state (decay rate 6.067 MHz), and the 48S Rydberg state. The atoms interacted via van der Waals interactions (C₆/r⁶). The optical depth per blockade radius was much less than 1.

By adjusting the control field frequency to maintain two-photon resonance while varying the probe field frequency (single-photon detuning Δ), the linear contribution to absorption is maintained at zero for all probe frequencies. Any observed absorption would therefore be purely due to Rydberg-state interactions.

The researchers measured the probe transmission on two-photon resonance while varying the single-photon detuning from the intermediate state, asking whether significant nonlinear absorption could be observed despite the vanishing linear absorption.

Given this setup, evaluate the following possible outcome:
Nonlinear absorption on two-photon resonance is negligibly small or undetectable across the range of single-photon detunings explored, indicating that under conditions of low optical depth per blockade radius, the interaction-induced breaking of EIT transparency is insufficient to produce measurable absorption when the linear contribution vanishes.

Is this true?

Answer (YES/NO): NO